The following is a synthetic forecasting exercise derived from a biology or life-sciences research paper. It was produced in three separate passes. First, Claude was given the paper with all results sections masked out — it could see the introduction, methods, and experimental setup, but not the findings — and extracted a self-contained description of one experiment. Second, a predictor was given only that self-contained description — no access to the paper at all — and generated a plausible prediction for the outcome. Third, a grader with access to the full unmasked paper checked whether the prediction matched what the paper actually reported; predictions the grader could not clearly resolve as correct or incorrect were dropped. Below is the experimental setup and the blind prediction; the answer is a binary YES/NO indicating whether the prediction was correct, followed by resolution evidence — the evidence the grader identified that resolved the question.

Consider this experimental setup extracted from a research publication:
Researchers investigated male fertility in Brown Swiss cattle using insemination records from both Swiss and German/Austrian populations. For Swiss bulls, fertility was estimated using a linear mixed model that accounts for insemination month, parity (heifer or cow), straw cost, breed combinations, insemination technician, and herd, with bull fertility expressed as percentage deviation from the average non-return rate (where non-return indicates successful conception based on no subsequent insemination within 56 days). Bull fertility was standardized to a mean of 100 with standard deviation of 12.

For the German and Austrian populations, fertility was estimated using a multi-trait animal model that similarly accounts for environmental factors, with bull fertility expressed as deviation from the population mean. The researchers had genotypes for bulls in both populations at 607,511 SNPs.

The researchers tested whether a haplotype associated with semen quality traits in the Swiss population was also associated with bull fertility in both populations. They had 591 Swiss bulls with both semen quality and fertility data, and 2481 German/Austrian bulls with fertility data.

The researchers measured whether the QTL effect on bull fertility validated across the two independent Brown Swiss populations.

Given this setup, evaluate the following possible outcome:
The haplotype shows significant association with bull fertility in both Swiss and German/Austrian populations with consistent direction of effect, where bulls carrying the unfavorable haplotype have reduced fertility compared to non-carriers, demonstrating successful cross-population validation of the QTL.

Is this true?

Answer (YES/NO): YES